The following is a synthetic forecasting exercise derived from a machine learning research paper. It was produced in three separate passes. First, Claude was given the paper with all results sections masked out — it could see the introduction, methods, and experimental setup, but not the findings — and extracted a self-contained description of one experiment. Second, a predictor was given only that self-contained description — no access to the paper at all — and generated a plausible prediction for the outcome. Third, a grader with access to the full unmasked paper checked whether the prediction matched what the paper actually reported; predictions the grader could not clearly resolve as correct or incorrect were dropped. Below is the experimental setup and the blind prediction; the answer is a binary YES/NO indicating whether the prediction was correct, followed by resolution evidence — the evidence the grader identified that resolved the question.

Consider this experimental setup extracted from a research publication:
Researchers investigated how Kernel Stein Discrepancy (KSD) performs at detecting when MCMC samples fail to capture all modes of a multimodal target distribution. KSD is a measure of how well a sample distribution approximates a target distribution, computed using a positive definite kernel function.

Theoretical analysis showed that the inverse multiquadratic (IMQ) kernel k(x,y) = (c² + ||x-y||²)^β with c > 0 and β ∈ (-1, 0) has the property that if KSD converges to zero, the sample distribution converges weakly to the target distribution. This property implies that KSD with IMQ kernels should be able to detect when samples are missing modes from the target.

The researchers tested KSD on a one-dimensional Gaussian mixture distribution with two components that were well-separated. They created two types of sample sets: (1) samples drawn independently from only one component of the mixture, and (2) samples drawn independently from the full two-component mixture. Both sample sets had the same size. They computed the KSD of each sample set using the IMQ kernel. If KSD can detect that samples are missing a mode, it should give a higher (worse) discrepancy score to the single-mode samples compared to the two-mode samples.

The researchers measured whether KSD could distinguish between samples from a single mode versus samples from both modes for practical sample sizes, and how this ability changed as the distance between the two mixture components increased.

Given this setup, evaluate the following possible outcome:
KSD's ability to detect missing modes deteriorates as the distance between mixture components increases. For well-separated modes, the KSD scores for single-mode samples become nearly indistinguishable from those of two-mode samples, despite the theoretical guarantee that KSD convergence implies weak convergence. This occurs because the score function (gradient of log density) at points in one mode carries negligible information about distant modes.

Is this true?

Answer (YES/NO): YES